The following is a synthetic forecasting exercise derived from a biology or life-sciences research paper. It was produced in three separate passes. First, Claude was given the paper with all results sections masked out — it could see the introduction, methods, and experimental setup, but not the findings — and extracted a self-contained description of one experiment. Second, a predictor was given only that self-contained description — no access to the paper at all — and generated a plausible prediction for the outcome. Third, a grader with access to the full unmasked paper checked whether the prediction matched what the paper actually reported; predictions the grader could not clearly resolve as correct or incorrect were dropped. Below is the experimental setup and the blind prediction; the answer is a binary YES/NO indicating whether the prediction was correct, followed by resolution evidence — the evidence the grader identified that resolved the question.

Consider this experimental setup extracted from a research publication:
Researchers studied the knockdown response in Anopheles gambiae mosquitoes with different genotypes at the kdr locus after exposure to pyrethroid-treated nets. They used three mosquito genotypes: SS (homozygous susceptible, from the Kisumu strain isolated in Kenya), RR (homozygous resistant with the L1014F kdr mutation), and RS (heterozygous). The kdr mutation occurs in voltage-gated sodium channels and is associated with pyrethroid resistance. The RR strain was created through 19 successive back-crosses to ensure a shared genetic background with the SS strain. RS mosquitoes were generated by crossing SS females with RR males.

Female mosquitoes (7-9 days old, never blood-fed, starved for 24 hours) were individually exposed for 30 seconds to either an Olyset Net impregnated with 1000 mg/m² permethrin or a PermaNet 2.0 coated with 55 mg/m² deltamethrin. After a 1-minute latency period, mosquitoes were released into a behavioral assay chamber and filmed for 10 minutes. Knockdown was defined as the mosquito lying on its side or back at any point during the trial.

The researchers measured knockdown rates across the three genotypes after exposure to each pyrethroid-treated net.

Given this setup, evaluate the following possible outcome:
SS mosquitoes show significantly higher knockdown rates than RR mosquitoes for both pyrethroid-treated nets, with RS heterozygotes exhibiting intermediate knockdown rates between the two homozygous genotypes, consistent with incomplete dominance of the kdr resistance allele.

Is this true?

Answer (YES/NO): NO